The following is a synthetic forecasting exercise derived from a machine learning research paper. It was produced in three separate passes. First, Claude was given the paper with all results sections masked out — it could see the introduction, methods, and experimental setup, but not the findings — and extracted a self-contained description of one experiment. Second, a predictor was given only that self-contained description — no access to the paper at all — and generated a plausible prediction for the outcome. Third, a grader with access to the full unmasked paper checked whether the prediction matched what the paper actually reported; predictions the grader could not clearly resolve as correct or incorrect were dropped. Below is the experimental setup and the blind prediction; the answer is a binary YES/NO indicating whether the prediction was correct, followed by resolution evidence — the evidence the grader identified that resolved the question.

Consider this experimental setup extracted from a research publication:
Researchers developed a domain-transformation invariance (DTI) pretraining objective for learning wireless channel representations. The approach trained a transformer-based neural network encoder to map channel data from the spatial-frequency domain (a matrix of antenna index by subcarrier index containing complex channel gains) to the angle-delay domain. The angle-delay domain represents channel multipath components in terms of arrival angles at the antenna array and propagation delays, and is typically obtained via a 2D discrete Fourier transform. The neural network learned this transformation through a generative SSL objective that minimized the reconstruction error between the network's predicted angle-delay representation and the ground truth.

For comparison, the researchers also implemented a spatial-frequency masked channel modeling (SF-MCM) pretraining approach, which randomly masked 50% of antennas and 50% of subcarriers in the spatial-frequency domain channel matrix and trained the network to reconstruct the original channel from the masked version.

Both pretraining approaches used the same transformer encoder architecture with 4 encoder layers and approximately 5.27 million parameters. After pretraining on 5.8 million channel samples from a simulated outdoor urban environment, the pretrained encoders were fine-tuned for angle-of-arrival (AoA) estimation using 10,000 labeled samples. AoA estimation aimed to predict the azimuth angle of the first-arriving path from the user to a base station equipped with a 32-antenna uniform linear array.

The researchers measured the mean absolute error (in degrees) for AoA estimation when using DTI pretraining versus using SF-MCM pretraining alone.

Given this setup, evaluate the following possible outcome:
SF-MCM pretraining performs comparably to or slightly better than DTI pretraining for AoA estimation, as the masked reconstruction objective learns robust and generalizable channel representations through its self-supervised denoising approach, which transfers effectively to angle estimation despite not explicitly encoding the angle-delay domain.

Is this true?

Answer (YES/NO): NO